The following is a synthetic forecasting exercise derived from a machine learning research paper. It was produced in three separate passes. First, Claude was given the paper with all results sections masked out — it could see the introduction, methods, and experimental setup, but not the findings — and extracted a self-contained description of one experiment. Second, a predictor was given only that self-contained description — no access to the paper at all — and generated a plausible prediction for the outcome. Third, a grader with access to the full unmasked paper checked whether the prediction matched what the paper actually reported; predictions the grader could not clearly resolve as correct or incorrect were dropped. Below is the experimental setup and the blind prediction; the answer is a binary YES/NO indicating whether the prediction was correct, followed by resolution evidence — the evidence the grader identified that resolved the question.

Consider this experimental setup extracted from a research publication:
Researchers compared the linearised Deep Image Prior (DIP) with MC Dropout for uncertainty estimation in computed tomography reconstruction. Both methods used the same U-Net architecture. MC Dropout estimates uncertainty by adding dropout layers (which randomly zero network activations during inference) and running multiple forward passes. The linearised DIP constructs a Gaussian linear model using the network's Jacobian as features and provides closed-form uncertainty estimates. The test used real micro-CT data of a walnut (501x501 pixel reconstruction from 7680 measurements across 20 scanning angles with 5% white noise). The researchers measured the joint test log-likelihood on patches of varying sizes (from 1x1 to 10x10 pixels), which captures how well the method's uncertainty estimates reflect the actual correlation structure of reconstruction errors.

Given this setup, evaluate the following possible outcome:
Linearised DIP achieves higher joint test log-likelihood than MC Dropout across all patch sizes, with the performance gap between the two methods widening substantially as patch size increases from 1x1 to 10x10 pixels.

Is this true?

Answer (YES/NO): NO